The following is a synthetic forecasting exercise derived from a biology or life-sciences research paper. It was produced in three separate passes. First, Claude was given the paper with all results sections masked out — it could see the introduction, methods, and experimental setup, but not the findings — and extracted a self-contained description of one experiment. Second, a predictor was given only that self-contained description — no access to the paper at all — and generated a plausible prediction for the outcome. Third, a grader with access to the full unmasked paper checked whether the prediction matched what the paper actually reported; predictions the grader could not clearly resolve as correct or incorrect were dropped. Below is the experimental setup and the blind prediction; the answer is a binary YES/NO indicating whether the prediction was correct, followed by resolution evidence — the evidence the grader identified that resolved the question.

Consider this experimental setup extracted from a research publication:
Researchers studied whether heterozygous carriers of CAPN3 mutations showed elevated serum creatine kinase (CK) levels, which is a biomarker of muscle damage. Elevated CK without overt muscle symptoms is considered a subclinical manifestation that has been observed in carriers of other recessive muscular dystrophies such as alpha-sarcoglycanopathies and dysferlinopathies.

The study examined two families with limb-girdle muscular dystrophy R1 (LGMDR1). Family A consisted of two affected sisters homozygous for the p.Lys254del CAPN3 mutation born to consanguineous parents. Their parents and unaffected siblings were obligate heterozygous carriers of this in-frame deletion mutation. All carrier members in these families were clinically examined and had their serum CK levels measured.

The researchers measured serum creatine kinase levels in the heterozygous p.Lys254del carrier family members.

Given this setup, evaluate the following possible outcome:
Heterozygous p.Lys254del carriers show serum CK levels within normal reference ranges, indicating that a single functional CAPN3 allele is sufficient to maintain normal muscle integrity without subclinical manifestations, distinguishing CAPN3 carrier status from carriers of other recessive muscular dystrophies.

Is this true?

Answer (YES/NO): NO